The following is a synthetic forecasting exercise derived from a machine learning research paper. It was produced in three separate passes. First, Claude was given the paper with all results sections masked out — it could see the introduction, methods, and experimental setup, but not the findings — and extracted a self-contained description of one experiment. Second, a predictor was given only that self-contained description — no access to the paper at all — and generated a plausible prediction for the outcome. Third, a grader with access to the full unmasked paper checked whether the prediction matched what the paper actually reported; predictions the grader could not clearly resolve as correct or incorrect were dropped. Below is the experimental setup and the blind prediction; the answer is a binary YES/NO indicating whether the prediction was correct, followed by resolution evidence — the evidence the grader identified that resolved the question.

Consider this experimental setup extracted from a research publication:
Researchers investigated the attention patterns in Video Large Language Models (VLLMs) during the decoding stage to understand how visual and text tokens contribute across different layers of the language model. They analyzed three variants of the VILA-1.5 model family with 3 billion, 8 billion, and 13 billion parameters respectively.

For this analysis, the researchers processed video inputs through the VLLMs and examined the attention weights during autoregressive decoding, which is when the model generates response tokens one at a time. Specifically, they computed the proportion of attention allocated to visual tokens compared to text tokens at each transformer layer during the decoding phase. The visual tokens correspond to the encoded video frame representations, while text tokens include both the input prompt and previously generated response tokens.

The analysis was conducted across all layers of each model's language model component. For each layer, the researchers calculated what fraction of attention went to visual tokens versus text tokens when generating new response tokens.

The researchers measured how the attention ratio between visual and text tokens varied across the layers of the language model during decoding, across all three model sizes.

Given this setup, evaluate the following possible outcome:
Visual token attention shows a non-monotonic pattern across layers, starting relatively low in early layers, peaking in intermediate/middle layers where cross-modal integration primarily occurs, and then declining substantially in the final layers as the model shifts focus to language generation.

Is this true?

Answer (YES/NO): NO